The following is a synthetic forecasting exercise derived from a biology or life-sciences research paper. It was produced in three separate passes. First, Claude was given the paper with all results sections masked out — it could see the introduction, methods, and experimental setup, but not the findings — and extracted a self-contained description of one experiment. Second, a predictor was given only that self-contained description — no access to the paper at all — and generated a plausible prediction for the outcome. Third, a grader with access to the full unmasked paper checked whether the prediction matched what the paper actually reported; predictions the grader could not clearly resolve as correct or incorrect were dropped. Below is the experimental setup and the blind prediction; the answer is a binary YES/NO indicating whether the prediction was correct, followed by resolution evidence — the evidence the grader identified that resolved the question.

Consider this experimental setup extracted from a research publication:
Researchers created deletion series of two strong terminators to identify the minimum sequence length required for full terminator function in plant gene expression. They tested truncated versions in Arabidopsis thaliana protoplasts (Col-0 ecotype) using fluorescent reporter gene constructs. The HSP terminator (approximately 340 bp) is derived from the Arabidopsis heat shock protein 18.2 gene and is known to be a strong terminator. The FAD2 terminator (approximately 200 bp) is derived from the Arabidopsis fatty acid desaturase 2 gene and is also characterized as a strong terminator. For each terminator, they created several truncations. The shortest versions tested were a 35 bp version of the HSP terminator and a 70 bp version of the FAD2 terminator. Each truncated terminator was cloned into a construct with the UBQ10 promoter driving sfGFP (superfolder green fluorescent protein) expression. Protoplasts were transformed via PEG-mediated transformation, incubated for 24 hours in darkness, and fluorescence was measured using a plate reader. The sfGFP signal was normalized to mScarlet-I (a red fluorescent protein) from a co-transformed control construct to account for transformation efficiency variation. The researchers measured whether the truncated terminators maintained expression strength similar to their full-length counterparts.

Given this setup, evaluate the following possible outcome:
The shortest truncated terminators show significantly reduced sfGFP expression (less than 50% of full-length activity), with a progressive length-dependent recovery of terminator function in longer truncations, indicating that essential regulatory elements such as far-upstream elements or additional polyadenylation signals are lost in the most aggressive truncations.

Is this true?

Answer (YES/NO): NO